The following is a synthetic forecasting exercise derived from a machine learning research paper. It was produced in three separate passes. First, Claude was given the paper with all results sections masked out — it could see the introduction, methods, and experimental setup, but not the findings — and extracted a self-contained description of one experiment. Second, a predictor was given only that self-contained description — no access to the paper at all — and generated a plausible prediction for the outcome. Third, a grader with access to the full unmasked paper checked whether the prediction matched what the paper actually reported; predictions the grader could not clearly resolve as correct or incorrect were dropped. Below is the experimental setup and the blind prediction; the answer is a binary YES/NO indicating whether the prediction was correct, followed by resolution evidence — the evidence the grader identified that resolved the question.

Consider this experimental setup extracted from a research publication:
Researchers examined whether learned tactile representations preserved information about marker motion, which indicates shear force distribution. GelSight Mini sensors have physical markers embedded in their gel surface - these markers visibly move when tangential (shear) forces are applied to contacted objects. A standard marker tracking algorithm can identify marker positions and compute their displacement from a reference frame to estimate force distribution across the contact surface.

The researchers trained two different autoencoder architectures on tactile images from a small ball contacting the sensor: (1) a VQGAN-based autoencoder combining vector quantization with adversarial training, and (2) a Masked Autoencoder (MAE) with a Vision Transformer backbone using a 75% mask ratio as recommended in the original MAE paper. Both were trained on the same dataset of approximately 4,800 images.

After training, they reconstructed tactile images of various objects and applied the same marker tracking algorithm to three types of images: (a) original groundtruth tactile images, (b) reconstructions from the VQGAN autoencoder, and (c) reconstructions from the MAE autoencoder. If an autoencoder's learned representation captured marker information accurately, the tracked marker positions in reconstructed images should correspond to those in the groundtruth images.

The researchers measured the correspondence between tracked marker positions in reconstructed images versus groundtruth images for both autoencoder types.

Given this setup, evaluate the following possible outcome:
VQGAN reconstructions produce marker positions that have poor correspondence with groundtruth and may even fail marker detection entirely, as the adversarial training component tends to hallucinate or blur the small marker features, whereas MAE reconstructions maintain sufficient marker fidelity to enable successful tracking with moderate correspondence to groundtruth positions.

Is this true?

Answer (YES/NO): NO